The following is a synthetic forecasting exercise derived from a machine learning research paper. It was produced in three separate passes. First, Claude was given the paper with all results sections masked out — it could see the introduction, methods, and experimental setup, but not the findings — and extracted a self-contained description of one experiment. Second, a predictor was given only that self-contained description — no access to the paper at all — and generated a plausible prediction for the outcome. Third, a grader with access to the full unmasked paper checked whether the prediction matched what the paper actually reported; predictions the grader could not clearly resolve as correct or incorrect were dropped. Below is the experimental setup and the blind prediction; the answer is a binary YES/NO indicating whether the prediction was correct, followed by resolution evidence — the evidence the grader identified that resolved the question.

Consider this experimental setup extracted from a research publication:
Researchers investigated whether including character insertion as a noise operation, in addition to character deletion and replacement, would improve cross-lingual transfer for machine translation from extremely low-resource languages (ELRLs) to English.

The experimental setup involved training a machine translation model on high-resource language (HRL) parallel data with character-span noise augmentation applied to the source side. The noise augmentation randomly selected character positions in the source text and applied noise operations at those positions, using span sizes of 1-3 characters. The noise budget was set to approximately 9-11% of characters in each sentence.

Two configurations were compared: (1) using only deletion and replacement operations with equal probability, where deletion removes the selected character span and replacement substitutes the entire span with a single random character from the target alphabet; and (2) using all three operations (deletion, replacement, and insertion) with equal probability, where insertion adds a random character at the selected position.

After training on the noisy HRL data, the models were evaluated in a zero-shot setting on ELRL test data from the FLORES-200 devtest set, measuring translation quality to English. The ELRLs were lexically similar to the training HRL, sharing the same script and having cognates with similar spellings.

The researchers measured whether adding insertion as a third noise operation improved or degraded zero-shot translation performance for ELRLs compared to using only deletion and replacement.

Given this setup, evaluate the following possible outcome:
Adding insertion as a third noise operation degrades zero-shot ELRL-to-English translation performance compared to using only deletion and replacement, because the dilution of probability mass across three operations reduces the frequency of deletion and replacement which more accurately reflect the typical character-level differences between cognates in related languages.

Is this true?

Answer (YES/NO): YES